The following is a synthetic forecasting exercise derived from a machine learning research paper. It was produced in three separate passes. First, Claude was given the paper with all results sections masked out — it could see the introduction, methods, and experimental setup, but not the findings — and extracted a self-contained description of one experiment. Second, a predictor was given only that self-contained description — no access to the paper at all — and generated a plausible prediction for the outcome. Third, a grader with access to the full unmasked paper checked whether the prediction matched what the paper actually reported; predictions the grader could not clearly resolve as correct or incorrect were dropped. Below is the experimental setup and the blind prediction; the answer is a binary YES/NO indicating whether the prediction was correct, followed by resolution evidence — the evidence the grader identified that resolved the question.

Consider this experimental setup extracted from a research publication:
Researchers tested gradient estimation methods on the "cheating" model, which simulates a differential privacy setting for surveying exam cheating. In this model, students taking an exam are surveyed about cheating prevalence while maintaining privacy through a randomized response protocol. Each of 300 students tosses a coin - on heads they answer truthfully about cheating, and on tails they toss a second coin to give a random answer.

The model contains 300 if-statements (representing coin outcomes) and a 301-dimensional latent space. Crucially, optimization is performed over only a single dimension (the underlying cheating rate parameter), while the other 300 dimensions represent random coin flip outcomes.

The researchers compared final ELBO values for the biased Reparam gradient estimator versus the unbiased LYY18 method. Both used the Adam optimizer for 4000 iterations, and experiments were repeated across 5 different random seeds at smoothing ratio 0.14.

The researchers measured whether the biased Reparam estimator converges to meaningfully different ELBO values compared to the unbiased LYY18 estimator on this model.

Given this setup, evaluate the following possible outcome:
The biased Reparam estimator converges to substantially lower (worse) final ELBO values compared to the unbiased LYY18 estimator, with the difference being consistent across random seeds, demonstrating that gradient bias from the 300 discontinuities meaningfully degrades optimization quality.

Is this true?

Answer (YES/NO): YES